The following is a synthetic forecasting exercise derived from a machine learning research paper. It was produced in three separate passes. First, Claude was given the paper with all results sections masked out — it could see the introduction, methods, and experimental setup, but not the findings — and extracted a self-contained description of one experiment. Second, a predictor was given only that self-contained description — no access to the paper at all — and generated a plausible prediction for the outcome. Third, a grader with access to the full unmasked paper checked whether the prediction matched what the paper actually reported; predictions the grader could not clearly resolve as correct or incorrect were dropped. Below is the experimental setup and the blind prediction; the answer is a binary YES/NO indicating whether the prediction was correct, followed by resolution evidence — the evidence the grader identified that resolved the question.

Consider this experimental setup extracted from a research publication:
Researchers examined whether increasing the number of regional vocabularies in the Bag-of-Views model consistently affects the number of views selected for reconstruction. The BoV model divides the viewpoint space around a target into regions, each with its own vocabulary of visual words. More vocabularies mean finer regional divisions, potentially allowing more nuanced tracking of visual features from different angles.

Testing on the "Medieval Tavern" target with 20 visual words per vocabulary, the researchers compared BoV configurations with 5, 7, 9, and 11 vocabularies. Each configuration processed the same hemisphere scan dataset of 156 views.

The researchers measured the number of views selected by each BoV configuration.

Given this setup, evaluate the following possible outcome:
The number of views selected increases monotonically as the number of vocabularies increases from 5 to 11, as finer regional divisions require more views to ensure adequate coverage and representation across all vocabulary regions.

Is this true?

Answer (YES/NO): NO